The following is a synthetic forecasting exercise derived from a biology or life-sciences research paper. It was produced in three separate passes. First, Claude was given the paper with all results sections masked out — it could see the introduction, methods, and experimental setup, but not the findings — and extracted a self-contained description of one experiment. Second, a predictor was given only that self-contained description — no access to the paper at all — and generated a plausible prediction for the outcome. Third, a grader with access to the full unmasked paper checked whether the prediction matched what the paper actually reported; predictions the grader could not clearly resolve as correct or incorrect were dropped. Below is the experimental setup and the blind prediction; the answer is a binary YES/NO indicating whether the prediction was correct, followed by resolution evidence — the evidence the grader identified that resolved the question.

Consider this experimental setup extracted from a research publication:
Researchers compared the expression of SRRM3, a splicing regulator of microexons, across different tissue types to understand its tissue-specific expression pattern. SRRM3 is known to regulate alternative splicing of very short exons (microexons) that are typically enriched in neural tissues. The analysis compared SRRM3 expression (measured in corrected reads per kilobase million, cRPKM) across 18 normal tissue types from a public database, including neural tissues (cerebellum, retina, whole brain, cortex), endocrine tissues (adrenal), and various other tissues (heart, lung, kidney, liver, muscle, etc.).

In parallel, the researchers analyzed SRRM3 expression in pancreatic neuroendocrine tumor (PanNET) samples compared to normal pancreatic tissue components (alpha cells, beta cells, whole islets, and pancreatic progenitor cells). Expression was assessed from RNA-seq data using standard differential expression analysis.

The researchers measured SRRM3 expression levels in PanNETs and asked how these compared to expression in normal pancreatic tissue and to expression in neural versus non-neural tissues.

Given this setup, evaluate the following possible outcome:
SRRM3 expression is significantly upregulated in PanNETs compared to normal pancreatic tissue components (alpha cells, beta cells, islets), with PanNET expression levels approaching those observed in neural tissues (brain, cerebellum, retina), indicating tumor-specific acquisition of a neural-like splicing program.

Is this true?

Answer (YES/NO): YES